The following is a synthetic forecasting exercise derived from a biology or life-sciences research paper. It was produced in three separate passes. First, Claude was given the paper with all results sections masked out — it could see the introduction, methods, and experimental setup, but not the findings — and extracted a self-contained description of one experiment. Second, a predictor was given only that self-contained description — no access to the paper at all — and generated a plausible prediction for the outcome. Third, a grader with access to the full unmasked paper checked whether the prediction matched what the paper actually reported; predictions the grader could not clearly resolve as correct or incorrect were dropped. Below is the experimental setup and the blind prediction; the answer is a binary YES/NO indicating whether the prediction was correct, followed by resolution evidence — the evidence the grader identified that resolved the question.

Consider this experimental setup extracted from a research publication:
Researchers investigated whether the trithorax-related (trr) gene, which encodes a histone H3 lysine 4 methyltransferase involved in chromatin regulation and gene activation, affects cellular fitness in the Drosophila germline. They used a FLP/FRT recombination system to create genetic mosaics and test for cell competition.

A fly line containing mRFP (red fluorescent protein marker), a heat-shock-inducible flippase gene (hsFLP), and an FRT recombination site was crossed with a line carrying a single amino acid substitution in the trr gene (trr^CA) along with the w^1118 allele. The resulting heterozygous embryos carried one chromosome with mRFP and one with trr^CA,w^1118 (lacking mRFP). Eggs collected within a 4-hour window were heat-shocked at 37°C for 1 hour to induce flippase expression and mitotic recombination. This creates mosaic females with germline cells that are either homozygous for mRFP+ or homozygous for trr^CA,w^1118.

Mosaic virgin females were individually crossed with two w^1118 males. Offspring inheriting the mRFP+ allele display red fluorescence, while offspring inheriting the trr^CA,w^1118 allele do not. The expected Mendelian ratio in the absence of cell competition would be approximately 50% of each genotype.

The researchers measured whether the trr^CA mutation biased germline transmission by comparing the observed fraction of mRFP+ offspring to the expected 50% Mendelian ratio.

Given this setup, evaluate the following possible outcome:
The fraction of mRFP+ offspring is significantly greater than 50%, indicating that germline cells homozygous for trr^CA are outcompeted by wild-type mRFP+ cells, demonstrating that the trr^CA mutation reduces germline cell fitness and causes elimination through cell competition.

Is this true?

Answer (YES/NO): NO